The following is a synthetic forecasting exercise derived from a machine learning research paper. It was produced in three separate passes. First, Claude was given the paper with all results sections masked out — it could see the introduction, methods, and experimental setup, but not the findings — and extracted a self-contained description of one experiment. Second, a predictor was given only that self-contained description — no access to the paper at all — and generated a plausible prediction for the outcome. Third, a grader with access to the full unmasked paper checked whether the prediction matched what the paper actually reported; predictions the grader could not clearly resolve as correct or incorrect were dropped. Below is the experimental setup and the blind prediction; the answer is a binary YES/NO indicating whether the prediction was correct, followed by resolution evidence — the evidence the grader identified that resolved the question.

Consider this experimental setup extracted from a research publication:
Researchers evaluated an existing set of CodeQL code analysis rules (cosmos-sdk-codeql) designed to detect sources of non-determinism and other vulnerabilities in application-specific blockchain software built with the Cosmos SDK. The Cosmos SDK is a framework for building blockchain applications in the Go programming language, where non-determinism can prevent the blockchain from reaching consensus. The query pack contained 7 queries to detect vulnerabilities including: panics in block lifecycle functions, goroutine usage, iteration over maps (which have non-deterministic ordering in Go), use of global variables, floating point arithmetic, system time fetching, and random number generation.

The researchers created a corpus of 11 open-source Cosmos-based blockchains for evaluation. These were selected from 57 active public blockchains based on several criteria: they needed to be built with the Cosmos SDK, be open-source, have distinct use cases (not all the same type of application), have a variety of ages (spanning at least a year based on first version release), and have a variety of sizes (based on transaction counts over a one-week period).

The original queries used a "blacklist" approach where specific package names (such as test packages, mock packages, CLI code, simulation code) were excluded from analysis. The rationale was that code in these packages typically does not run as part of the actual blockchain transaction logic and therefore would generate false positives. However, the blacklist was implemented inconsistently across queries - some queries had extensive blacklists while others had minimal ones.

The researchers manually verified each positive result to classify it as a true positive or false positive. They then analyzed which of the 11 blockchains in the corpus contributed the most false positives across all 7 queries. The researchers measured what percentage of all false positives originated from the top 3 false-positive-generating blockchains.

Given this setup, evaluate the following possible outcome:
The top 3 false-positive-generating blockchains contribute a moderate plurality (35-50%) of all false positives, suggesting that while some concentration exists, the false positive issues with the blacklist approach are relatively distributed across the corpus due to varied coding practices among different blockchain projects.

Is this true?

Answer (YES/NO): NO